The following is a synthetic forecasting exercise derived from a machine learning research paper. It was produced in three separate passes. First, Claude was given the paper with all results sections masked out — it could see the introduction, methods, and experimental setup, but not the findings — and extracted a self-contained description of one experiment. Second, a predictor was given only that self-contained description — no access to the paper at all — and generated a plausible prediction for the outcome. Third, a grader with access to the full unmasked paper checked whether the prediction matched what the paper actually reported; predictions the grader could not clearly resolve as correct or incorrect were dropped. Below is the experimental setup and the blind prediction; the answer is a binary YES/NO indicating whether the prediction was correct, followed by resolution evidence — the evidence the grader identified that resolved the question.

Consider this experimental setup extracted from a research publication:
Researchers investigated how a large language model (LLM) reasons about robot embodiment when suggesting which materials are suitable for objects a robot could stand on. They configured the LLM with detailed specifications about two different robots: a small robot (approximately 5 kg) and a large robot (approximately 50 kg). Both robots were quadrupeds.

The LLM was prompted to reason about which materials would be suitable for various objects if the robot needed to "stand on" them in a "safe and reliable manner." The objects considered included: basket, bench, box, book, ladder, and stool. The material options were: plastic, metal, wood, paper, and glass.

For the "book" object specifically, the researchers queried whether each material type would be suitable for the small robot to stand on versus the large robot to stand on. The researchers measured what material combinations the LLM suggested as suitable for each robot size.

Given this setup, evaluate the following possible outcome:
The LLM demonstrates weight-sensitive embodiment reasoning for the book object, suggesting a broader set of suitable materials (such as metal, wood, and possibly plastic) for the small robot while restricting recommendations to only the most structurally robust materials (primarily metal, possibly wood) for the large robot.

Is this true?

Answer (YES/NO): NO